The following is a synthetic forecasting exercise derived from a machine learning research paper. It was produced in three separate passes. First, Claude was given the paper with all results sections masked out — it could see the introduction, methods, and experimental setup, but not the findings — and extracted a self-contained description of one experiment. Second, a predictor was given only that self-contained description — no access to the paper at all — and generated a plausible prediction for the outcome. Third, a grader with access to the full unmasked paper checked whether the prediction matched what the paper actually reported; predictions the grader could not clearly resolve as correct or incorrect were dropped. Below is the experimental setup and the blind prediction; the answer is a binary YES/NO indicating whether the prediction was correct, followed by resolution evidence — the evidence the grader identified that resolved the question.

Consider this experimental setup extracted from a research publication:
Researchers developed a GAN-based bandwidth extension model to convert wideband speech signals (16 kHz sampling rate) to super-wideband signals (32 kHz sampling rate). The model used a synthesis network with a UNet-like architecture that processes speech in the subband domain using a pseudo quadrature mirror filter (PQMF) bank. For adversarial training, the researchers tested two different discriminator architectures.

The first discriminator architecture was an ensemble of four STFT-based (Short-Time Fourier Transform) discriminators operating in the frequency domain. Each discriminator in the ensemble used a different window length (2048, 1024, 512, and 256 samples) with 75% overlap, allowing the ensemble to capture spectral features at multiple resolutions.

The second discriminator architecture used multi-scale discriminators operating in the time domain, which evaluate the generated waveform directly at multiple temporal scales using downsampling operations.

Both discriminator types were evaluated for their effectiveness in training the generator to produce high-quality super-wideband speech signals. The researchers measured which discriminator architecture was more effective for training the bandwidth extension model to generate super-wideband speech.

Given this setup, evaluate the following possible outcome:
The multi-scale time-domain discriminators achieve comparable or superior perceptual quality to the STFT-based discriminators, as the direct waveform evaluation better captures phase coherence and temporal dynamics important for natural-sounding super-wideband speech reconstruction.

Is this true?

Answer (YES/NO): NO